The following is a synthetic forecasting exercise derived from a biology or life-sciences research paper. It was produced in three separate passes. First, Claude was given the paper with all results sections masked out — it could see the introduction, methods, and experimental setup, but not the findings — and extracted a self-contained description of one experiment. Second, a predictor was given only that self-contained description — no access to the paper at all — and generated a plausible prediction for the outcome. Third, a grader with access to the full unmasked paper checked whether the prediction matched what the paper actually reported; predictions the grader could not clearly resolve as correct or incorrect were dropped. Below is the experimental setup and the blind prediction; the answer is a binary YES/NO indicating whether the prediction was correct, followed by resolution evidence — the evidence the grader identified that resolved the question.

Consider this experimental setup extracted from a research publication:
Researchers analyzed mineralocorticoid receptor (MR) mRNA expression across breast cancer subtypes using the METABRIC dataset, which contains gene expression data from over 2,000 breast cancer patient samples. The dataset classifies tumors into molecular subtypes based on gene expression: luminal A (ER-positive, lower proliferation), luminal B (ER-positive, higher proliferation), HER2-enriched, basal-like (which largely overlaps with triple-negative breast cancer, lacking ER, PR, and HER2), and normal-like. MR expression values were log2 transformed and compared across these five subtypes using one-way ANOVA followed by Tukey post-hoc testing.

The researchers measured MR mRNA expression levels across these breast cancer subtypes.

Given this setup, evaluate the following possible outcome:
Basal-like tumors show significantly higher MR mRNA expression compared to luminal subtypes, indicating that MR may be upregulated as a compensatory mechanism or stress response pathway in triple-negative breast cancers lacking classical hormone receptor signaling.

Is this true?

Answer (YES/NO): YES